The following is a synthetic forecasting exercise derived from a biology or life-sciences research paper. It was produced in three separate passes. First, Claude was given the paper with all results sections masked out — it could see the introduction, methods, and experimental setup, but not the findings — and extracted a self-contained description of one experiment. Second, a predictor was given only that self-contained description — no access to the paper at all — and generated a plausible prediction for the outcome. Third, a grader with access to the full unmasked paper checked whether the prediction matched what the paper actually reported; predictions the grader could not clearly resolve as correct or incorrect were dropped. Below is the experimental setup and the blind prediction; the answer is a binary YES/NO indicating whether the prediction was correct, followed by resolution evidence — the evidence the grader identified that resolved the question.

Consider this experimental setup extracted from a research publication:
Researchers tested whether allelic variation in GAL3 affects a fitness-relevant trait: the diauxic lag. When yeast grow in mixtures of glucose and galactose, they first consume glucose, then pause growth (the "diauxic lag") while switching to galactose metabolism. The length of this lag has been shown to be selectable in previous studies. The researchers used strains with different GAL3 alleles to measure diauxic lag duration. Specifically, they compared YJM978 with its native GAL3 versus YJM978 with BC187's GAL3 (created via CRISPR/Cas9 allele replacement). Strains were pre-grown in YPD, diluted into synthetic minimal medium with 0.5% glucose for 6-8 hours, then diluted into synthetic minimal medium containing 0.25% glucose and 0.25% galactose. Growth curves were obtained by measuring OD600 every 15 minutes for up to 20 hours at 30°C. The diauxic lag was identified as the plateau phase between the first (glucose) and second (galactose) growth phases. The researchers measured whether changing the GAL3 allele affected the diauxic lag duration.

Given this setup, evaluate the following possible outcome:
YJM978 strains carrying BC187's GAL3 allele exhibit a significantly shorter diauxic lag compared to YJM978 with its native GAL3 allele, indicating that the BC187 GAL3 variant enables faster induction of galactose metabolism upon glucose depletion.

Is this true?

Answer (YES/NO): YES